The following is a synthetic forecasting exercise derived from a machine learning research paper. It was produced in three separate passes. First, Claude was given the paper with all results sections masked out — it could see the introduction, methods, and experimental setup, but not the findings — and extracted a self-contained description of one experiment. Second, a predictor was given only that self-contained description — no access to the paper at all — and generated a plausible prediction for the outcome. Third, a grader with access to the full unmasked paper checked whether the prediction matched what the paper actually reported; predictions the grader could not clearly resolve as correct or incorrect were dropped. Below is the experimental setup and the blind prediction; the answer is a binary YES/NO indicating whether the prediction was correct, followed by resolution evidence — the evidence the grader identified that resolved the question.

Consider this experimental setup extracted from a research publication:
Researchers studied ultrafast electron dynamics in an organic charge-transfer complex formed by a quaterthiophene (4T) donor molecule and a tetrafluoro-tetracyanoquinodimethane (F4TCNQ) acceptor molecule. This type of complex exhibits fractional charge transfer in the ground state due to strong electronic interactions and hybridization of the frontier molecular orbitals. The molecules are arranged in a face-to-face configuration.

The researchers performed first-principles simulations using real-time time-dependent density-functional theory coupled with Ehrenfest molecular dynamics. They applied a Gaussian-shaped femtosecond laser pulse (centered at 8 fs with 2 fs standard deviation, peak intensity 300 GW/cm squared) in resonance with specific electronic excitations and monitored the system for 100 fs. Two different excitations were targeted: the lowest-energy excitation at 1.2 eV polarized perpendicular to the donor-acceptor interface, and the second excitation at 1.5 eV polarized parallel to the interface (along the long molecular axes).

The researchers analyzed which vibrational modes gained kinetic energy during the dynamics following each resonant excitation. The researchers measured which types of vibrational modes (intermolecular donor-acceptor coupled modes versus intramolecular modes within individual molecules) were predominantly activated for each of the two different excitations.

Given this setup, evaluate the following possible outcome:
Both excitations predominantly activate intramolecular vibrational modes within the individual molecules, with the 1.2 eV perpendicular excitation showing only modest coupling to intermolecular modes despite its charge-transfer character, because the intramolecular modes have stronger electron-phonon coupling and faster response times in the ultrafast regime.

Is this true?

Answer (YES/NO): NO